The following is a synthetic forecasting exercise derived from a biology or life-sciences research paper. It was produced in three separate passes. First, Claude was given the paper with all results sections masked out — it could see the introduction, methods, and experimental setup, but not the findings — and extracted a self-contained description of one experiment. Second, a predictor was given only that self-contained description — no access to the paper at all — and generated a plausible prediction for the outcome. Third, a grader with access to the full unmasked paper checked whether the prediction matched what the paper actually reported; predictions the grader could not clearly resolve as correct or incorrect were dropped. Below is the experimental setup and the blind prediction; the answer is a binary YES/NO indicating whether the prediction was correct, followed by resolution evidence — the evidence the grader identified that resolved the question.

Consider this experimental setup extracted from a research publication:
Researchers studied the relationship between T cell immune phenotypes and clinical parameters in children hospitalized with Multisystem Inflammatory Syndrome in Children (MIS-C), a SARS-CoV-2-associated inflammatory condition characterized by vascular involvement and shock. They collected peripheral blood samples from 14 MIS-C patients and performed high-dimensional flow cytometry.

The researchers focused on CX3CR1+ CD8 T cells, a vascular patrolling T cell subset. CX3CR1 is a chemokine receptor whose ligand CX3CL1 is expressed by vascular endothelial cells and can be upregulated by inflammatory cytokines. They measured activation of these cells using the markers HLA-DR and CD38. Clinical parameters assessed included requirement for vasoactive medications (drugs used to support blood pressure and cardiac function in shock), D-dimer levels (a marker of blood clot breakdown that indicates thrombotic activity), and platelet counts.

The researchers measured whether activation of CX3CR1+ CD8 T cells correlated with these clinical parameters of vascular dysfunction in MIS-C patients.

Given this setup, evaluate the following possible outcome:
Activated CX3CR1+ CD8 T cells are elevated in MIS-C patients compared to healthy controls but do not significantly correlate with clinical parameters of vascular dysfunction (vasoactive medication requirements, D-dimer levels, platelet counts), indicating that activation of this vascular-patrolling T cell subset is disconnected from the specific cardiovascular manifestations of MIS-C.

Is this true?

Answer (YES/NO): NO